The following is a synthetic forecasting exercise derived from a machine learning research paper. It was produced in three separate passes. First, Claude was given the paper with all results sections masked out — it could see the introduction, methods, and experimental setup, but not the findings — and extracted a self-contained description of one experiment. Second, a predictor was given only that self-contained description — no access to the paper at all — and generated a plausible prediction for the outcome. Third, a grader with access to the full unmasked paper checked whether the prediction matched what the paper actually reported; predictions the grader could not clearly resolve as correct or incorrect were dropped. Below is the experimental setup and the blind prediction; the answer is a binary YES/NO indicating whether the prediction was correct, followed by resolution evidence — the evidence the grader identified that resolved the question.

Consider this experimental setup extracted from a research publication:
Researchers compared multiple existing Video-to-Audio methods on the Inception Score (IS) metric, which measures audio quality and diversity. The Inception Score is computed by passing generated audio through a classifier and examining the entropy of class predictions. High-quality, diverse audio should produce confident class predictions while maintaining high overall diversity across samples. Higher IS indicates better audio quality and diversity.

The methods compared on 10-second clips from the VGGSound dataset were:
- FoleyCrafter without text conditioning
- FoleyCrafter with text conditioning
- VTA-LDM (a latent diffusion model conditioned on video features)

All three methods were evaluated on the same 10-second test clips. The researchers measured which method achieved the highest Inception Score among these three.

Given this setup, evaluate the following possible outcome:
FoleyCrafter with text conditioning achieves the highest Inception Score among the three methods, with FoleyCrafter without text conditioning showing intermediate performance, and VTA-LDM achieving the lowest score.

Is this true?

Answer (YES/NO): NO